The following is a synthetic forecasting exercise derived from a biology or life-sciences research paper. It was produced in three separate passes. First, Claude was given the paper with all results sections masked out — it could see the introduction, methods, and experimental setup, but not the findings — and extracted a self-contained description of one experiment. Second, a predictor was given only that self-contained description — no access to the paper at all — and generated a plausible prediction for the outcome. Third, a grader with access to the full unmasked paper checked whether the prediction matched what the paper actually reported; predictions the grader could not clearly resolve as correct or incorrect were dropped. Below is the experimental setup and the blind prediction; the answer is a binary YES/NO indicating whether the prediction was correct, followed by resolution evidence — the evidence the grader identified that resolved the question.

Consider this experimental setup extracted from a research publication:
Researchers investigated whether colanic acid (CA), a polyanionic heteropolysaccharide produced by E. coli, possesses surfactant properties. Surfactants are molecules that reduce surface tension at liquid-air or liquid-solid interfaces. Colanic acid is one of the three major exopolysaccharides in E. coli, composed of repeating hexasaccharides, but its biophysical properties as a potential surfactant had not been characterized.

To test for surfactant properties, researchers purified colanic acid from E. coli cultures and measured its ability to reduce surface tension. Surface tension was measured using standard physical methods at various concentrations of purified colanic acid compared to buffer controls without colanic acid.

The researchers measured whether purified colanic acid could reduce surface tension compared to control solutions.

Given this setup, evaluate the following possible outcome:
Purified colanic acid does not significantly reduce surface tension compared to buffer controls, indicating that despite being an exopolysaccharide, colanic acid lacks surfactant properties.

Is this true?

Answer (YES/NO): NO